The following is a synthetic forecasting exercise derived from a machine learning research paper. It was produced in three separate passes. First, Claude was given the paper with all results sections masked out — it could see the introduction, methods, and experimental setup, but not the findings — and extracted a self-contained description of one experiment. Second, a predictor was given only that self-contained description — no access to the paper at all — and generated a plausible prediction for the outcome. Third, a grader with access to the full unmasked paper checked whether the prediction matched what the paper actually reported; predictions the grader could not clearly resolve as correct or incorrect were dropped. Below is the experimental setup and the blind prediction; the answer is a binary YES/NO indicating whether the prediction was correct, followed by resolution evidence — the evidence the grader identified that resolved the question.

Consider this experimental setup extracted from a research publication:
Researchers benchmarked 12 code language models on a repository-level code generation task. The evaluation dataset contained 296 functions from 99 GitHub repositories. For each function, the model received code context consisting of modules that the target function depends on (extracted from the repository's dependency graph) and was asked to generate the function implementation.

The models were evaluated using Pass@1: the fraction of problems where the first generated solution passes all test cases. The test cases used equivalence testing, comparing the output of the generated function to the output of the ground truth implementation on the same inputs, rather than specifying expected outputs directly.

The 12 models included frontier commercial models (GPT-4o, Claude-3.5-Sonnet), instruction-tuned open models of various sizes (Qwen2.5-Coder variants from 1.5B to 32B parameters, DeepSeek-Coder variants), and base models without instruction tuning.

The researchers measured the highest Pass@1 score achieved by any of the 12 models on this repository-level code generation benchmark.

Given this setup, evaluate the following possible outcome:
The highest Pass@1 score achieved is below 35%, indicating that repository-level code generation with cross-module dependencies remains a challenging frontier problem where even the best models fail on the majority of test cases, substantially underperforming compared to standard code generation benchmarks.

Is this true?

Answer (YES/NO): NO